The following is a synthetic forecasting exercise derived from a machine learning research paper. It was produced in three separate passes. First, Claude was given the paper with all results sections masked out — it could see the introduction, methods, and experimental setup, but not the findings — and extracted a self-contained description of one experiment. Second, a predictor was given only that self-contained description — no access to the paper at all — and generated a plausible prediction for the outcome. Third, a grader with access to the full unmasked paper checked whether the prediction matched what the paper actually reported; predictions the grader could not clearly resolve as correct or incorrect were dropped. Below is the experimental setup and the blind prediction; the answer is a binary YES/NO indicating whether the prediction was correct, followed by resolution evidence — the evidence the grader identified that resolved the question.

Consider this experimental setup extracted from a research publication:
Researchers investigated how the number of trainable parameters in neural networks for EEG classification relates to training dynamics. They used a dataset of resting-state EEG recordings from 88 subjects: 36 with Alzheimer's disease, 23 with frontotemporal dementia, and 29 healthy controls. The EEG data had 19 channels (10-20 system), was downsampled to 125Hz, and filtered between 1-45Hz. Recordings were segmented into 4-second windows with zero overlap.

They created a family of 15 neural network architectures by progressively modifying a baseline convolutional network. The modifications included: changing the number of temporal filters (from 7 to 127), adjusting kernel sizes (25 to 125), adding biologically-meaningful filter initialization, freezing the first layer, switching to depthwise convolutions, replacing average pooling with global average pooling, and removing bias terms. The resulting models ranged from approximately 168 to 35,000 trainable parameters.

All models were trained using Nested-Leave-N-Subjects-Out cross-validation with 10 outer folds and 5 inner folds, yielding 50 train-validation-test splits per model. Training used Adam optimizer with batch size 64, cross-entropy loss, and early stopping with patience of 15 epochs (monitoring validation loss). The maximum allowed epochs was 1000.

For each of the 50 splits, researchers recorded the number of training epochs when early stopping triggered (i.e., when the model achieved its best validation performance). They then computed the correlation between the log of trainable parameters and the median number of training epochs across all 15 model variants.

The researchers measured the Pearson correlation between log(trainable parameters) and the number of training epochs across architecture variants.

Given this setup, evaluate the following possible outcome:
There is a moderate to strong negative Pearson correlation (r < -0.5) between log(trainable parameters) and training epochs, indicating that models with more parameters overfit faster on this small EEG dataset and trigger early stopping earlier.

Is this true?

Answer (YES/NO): YES